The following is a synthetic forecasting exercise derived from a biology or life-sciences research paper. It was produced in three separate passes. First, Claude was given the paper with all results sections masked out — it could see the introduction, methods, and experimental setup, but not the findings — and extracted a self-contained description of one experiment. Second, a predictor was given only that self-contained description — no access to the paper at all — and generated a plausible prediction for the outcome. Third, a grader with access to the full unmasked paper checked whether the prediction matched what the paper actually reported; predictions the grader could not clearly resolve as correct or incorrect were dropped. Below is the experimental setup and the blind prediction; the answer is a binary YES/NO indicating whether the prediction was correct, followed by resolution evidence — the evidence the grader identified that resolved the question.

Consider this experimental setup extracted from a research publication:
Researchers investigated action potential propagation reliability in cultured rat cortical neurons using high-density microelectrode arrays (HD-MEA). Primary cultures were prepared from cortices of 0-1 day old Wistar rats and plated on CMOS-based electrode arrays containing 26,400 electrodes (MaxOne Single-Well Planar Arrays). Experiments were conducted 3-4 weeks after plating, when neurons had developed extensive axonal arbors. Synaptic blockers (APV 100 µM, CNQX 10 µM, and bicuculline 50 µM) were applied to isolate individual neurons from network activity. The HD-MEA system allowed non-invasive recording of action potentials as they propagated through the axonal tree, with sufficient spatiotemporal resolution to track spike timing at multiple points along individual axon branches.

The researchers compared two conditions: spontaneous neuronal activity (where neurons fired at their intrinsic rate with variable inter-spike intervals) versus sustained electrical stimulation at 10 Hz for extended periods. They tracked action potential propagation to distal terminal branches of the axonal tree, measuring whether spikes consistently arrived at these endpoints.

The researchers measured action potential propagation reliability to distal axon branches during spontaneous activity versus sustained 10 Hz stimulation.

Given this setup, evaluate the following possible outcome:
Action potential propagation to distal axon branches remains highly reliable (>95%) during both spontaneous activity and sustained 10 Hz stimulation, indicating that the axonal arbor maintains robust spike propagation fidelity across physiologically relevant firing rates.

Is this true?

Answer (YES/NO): NO